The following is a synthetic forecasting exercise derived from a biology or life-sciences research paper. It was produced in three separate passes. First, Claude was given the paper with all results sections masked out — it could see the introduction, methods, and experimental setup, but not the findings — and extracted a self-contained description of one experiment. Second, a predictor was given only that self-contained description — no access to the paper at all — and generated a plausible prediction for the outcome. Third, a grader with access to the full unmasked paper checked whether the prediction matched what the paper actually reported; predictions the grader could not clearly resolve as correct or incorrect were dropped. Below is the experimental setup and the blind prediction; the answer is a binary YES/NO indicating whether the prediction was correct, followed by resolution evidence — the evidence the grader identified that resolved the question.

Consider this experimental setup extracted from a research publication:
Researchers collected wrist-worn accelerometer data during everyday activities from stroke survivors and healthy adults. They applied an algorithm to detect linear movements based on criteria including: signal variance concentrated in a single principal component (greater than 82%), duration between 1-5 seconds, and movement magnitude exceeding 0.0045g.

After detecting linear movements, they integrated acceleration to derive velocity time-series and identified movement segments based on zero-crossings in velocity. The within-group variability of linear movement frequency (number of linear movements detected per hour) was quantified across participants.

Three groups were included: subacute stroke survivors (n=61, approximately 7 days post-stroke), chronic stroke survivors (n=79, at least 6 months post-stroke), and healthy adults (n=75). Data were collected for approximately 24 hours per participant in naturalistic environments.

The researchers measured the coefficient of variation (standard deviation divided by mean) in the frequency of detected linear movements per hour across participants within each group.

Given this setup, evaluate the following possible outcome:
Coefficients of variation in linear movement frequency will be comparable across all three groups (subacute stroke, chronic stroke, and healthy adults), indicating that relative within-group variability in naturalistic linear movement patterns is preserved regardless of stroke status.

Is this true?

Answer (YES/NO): NO